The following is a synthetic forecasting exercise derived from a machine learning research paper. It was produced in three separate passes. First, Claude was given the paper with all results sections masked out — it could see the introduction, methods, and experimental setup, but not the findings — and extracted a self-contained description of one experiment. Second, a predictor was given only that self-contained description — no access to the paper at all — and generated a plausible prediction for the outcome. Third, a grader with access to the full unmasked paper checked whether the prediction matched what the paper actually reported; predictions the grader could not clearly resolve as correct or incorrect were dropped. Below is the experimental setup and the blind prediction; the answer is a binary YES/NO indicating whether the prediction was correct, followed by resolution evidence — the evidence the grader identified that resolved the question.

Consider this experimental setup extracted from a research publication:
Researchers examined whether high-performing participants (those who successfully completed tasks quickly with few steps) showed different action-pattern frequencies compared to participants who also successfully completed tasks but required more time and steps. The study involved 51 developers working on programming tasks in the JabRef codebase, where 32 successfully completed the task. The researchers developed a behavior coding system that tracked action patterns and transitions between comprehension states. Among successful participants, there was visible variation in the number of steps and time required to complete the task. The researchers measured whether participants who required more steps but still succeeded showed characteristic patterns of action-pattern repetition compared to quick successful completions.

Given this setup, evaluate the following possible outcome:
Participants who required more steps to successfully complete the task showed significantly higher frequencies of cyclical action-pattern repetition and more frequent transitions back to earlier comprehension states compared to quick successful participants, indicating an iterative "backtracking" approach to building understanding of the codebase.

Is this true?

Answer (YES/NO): NO